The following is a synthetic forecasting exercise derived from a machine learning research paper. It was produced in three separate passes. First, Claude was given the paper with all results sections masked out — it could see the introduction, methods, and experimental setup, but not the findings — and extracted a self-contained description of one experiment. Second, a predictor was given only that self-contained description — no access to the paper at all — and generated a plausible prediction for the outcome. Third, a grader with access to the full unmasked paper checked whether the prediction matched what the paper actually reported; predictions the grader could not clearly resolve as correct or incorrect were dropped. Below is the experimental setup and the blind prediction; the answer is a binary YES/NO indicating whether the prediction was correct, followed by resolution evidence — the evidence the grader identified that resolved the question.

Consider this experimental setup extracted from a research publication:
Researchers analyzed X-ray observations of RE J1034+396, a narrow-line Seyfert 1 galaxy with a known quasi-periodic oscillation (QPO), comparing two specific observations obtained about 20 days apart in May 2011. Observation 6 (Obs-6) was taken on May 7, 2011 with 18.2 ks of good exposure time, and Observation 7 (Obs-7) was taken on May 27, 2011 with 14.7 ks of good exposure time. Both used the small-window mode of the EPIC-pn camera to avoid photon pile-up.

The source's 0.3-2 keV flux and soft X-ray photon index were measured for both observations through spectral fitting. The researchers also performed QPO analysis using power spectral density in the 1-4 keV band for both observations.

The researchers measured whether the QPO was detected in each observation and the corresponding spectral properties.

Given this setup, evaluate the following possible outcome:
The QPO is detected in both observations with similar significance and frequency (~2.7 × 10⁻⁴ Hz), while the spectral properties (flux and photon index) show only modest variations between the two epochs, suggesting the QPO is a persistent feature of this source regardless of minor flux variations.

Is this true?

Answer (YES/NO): NO